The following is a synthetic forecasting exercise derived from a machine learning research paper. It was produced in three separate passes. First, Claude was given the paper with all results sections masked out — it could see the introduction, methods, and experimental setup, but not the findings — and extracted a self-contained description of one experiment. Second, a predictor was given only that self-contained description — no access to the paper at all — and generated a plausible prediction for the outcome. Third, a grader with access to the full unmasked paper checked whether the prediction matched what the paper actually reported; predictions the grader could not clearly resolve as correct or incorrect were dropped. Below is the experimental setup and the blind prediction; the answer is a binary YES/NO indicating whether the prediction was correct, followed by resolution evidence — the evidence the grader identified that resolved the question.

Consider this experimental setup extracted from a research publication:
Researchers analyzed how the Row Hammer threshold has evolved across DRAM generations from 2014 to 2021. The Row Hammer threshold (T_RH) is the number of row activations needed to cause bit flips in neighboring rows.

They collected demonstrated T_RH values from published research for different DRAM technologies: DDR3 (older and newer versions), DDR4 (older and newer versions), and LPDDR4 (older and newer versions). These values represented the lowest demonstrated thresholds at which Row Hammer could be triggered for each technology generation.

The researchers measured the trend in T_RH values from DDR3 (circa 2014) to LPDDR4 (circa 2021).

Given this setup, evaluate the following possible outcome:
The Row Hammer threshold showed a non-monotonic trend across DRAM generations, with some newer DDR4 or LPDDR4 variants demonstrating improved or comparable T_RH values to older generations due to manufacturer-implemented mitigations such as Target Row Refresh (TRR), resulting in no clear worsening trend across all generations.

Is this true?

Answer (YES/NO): NO